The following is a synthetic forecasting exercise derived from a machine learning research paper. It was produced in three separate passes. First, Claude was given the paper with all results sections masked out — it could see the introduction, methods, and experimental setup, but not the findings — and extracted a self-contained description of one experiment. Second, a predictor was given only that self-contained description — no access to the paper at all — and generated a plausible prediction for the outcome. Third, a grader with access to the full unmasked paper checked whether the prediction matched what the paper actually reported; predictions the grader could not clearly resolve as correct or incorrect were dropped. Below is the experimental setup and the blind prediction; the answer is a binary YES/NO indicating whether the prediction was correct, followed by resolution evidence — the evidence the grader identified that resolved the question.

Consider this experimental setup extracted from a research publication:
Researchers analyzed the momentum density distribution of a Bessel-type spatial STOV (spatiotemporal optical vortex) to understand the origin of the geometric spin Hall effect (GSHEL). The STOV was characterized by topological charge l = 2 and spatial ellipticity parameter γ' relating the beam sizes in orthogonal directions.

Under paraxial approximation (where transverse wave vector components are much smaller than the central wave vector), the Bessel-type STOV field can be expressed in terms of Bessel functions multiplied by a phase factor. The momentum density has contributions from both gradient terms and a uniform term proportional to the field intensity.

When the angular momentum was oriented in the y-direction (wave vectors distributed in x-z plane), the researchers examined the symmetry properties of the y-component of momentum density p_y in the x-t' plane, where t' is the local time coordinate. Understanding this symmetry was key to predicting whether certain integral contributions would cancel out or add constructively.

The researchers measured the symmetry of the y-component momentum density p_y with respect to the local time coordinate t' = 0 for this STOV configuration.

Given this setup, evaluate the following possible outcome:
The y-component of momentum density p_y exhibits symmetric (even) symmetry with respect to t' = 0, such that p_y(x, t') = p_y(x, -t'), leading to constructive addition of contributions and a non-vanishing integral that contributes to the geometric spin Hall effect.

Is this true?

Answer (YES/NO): NO